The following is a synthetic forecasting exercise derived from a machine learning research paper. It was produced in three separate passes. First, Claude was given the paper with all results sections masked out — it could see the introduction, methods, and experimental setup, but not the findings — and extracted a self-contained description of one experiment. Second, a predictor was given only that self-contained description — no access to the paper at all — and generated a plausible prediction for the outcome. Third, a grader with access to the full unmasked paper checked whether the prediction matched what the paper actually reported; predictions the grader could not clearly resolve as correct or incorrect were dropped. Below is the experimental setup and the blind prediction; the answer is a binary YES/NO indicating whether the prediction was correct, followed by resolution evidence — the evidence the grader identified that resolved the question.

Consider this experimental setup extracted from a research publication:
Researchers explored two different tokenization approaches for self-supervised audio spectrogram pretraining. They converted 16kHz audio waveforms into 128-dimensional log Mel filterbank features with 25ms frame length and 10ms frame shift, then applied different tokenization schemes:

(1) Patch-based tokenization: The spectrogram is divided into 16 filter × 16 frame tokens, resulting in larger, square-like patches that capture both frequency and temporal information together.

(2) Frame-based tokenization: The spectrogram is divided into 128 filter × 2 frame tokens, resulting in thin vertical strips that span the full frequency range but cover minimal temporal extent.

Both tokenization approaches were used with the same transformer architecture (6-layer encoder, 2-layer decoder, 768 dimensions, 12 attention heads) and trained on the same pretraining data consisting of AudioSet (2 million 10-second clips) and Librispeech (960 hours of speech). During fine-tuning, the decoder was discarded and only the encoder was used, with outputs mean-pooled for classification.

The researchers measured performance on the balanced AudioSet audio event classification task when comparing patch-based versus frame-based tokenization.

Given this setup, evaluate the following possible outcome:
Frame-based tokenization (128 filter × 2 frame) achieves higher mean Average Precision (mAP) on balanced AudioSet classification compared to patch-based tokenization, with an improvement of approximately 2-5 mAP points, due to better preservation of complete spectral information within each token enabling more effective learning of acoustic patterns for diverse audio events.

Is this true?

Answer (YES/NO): NO